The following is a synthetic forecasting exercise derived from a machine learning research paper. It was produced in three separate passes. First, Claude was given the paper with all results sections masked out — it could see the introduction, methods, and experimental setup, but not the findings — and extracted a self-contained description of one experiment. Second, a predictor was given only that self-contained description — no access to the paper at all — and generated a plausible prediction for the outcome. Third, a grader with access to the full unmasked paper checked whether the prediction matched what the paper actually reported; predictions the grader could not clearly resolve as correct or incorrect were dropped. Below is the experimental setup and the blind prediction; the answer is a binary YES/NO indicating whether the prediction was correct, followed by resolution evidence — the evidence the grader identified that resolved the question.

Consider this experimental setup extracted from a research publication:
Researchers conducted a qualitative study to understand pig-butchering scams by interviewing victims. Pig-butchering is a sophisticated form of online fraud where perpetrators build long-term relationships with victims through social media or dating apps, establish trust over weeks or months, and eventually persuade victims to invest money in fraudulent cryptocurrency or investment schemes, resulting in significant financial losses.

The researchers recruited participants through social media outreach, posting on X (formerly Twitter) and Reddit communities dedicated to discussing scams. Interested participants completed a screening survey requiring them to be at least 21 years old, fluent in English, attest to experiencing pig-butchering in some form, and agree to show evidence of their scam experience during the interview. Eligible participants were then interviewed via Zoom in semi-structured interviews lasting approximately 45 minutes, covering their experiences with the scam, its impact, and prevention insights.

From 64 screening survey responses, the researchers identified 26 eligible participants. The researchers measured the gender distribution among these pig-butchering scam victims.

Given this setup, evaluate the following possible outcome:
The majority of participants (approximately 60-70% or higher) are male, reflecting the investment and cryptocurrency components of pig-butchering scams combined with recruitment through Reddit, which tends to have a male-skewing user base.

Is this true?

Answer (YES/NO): YES